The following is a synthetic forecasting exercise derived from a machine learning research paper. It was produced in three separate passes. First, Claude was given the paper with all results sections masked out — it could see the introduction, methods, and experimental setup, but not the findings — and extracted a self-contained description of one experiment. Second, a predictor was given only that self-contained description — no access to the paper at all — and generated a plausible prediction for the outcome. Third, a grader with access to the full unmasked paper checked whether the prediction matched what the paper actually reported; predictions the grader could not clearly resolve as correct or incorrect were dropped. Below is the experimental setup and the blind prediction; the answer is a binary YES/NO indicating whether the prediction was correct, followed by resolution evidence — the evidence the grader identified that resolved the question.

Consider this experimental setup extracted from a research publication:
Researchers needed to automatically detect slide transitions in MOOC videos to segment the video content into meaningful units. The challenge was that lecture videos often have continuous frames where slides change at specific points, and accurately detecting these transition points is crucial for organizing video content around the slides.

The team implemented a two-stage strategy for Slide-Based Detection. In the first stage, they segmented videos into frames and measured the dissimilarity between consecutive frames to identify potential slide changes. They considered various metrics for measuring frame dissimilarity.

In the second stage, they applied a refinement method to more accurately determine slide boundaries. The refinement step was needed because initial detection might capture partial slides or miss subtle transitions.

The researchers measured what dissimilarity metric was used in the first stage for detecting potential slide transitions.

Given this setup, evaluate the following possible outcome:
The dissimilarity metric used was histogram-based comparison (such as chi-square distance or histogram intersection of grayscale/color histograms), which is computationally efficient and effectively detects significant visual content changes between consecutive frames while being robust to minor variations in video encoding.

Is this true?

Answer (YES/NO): NO